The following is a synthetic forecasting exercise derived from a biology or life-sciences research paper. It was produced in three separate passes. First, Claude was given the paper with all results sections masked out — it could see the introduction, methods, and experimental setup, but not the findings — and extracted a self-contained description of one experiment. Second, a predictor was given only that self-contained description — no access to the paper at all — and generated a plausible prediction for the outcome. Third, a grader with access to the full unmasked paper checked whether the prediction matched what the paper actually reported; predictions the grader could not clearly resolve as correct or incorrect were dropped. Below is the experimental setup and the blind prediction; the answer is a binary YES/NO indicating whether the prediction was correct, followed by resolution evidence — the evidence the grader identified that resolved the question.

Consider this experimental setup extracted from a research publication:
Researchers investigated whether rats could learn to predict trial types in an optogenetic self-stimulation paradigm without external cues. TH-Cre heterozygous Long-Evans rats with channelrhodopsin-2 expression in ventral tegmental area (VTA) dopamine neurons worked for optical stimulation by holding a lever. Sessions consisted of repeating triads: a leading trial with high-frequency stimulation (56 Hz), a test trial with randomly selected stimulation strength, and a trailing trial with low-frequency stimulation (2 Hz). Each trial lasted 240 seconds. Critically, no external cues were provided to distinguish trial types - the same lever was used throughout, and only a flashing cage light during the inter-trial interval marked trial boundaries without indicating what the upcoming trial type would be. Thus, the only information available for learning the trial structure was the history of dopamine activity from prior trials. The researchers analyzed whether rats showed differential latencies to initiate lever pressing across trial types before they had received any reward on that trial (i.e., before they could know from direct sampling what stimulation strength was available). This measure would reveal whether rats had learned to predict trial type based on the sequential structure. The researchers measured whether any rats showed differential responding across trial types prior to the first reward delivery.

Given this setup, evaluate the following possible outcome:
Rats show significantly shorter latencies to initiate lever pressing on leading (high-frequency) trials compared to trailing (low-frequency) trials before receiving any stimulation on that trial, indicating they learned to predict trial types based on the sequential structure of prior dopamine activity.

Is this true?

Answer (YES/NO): YES